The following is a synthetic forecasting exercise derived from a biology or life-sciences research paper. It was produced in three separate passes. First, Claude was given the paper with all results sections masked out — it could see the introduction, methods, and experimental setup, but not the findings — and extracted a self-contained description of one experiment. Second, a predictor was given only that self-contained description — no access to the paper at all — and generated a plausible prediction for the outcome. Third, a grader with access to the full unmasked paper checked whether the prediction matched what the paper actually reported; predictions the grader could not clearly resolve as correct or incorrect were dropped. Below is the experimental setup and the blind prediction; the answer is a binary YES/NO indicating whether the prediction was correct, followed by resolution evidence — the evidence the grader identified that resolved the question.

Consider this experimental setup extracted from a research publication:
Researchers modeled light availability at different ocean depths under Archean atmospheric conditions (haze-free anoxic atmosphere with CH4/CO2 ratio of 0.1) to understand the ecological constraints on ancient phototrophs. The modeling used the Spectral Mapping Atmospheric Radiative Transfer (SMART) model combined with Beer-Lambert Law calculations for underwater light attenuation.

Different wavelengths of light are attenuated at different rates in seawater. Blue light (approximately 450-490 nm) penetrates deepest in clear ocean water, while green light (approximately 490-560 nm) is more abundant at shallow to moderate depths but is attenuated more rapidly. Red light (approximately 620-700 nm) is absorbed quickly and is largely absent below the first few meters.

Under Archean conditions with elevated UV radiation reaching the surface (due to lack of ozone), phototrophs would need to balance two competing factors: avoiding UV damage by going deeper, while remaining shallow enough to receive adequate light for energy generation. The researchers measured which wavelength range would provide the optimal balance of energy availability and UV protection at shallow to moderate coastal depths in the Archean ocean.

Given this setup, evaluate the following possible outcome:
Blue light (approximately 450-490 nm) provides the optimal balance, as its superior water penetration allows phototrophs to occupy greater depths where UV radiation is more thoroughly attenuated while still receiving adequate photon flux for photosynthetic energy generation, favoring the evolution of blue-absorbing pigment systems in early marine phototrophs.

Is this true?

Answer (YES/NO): NO